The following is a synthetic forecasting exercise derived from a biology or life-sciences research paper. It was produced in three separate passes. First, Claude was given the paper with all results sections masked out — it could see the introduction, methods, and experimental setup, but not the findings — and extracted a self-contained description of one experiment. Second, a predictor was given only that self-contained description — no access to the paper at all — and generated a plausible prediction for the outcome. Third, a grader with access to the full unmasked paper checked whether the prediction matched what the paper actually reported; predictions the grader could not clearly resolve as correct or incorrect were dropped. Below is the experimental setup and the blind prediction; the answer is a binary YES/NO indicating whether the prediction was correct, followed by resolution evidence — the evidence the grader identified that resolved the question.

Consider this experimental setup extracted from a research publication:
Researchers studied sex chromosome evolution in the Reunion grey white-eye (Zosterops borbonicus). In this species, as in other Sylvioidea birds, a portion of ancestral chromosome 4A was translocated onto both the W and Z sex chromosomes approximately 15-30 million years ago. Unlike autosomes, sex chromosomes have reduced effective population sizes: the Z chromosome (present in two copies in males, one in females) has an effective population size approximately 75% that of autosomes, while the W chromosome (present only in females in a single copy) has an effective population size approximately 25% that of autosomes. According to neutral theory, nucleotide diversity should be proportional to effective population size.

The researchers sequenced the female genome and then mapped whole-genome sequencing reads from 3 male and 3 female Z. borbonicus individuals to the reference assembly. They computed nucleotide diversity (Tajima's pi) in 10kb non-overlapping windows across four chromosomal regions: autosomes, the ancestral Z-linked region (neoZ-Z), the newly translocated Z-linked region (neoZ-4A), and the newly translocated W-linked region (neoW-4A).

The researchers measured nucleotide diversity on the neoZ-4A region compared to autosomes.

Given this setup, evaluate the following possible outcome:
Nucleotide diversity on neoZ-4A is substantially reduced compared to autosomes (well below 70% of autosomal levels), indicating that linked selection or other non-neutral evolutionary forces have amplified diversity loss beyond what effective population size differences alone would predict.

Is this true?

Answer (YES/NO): NO